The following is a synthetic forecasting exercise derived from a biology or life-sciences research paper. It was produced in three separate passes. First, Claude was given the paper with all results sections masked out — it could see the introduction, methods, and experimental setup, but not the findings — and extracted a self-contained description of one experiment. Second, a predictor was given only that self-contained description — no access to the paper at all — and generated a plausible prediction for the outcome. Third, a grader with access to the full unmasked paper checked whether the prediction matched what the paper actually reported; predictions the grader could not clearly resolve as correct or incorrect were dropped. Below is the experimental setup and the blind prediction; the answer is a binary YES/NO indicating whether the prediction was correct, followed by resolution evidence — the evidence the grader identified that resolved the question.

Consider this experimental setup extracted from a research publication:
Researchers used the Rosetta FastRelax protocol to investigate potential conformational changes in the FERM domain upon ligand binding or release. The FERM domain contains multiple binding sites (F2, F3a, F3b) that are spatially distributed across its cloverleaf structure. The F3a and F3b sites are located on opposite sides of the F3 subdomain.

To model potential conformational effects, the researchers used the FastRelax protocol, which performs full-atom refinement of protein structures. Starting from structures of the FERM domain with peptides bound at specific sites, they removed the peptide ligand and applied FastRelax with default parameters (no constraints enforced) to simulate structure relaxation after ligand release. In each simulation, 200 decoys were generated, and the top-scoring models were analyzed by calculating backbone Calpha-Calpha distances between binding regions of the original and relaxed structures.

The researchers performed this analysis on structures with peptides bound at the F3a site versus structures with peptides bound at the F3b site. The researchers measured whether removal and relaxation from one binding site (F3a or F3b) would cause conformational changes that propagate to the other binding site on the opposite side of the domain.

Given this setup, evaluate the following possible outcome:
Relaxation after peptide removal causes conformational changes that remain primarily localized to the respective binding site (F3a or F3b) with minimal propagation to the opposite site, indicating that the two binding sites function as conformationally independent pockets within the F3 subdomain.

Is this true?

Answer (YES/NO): NO